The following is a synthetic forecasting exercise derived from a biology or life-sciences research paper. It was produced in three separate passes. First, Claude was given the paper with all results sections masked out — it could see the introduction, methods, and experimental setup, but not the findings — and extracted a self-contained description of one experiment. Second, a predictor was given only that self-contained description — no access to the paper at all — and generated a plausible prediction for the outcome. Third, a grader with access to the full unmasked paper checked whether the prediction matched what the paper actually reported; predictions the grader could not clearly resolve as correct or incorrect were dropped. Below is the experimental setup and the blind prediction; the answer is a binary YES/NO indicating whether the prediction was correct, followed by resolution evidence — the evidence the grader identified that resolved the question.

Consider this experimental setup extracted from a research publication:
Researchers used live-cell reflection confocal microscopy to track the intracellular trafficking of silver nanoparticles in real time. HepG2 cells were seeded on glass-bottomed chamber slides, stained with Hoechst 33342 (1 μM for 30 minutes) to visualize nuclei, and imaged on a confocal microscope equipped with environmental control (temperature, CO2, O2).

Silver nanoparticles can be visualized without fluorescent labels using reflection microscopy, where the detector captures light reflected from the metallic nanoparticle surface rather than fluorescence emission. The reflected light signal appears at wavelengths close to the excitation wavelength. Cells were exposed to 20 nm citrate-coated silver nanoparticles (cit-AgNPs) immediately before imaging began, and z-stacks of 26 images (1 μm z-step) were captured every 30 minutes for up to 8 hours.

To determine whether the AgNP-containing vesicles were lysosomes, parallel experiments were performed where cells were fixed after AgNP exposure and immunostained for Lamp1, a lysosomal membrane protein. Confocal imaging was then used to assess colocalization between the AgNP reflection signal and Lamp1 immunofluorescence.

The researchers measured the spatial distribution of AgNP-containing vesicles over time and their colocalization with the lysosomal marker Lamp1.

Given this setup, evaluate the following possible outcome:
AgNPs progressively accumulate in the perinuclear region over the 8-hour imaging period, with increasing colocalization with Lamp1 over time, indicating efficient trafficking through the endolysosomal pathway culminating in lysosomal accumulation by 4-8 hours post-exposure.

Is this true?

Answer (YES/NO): NO